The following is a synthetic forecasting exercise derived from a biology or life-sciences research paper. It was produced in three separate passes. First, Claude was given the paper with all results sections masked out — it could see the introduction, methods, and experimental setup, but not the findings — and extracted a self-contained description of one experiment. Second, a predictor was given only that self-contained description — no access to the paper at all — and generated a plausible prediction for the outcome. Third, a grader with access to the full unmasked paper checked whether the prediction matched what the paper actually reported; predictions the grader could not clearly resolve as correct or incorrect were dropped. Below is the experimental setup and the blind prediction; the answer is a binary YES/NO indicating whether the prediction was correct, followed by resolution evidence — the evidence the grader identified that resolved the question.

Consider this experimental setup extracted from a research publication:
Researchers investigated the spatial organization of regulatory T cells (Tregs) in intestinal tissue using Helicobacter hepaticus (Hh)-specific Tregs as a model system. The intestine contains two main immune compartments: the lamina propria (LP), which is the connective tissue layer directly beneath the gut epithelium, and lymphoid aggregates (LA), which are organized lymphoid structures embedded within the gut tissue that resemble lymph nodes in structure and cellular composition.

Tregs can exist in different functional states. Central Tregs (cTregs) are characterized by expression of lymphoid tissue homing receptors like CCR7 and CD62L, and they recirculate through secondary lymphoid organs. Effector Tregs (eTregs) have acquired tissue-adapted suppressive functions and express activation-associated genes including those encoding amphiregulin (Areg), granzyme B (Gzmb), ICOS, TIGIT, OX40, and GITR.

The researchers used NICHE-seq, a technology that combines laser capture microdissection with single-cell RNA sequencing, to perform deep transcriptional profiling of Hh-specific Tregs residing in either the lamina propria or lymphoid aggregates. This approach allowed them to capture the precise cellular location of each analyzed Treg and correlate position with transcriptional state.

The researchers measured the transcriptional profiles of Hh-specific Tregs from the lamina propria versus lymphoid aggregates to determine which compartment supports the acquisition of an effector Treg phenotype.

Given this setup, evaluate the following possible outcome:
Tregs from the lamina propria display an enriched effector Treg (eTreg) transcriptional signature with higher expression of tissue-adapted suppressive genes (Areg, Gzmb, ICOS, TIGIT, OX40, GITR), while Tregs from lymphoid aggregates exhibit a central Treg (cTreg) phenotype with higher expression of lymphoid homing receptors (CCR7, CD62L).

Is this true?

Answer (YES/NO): NO